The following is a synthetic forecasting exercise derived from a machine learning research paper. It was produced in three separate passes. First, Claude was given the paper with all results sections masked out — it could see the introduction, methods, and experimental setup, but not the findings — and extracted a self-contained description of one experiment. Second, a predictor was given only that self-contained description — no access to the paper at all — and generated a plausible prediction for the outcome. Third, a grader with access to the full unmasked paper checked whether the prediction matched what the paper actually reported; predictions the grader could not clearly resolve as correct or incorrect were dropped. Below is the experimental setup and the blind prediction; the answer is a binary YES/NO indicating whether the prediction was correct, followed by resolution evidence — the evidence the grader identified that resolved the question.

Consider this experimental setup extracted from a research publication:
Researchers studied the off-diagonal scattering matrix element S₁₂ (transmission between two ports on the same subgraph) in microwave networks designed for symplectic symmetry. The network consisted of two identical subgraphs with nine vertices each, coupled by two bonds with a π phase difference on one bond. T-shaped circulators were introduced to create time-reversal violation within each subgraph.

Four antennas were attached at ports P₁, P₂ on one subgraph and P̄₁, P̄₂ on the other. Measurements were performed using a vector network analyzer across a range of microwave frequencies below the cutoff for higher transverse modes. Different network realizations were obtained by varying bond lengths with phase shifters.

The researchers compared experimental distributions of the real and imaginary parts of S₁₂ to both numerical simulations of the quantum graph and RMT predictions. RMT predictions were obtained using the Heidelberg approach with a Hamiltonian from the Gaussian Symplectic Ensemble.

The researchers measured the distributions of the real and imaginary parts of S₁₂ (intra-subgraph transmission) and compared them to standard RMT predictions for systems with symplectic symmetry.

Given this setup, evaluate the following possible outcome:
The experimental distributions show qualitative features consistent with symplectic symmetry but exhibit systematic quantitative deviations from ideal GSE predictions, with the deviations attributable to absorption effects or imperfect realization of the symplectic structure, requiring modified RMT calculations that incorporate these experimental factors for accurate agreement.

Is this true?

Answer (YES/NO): NO